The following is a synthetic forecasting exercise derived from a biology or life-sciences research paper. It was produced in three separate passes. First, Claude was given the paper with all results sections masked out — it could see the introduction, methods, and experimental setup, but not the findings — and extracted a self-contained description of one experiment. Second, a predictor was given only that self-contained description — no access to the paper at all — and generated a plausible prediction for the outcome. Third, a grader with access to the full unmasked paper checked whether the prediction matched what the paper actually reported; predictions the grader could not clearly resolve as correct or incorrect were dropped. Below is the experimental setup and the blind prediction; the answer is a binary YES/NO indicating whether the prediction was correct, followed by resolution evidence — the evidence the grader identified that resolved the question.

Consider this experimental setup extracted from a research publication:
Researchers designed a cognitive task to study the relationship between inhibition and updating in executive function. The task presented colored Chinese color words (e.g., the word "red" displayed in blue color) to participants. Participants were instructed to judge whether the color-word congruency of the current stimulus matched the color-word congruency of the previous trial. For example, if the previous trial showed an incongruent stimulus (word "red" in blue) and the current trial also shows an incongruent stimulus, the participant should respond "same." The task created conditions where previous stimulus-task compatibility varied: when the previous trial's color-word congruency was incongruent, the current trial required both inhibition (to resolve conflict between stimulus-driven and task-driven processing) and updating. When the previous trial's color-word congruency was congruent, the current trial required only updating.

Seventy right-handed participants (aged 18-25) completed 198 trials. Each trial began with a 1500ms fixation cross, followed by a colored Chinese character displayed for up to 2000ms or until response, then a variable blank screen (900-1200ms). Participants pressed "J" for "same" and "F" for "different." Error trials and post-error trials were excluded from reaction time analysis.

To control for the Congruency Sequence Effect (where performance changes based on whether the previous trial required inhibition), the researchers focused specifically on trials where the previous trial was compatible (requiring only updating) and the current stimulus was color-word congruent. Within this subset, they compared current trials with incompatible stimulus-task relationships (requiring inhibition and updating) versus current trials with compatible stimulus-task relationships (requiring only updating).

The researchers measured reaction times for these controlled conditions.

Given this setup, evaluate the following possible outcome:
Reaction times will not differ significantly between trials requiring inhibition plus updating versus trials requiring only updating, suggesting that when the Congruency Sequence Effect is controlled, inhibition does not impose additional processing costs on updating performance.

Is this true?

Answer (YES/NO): NO